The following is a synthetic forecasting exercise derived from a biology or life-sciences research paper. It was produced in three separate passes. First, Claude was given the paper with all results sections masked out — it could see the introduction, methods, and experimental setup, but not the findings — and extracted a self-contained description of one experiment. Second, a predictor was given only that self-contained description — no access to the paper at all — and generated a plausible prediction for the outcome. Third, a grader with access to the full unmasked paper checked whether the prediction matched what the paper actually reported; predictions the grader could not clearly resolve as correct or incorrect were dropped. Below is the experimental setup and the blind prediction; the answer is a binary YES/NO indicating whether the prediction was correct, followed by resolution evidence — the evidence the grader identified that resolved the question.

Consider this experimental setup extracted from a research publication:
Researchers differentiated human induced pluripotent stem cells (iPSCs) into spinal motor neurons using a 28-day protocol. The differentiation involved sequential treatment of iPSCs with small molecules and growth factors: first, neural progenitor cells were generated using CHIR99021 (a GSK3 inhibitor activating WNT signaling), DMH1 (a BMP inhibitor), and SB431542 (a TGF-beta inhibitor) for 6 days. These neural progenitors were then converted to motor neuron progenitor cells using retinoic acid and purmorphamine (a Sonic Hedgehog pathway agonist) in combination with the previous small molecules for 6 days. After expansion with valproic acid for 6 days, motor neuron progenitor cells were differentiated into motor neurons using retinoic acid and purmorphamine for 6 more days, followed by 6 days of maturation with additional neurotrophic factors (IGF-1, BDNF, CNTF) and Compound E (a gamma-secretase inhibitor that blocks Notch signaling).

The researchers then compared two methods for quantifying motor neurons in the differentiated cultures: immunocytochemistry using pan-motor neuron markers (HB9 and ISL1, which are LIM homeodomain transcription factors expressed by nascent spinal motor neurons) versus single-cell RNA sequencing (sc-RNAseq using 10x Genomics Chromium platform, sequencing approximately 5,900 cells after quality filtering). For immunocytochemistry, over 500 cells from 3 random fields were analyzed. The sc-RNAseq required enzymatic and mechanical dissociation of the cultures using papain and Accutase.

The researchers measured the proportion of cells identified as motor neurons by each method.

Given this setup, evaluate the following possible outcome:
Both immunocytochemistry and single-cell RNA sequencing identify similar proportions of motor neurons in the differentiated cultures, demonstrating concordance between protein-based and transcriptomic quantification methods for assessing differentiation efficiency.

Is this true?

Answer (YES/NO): NO